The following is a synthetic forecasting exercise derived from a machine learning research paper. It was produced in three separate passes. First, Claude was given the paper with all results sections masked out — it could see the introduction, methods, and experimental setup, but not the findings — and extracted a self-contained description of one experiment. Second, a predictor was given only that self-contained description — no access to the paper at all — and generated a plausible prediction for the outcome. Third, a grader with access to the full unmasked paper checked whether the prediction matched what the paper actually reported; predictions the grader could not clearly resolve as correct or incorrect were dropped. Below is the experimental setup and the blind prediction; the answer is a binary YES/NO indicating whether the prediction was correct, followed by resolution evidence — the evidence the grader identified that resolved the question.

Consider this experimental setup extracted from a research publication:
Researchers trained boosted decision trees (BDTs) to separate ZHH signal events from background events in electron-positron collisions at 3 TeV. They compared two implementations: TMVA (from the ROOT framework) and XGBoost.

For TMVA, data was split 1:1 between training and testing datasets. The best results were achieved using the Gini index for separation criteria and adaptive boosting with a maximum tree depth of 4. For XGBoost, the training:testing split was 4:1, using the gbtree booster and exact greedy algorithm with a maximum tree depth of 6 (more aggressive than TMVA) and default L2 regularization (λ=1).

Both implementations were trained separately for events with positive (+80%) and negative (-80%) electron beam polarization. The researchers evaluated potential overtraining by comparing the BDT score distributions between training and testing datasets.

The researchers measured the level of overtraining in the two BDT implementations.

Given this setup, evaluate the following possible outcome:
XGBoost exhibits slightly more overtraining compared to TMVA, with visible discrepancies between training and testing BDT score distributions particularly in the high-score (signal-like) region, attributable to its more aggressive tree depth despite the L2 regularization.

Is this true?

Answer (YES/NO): NO